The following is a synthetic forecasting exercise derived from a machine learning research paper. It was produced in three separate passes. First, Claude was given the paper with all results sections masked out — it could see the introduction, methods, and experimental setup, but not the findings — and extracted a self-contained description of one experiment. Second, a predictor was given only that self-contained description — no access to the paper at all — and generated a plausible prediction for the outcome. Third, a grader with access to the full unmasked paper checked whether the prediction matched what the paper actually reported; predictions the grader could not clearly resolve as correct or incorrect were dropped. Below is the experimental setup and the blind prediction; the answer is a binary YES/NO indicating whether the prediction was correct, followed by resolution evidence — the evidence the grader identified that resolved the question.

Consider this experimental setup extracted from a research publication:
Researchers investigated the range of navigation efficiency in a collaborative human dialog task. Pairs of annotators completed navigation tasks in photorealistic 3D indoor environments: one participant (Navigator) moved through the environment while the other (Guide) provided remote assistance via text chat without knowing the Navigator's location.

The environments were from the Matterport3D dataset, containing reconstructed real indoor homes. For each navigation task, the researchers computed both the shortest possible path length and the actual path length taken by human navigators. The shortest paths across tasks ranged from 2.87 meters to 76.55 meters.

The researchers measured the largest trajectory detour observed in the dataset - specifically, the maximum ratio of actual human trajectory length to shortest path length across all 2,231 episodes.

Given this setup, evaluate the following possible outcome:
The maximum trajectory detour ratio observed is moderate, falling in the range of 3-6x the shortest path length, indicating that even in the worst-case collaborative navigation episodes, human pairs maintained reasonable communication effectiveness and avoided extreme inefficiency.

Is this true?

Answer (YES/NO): NO